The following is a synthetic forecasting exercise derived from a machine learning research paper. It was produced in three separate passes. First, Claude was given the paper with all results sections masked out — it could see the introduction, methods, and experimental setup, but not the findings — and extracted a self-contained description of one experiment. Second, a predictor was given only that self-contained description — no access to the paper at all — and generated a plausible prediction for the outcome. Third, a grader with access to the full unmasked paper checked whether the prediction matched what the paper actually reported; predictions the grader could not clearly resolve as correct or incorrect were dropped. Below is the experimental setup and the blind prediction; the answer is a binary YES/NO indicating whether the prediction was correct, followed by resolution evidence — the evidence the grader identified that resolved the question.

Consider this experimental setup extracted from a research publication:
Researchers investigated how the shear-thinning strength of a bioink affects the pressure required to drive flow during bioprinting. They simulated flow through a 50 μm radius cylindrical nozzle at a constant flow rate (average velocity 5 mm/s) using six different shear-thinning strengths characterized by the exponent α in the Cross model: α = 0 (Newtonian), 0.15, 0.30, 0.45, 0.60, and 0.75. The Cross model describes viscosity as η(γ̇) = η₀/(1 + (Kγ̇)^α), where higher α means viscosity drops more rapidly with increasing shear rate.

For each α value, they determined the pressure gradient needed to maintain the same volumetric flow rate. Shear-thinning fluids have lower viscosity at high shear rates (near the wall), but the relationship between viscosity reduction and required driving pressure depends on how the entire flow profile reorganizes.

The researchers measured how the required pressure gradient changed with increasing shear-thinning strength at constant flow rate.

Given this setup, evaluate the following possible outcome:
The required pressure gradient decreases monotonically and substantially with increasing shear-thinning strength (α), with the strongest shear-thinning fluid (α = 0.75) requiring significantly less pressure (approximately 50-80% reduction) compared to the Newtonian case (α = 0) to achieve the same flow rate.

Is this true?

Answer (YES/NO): YES